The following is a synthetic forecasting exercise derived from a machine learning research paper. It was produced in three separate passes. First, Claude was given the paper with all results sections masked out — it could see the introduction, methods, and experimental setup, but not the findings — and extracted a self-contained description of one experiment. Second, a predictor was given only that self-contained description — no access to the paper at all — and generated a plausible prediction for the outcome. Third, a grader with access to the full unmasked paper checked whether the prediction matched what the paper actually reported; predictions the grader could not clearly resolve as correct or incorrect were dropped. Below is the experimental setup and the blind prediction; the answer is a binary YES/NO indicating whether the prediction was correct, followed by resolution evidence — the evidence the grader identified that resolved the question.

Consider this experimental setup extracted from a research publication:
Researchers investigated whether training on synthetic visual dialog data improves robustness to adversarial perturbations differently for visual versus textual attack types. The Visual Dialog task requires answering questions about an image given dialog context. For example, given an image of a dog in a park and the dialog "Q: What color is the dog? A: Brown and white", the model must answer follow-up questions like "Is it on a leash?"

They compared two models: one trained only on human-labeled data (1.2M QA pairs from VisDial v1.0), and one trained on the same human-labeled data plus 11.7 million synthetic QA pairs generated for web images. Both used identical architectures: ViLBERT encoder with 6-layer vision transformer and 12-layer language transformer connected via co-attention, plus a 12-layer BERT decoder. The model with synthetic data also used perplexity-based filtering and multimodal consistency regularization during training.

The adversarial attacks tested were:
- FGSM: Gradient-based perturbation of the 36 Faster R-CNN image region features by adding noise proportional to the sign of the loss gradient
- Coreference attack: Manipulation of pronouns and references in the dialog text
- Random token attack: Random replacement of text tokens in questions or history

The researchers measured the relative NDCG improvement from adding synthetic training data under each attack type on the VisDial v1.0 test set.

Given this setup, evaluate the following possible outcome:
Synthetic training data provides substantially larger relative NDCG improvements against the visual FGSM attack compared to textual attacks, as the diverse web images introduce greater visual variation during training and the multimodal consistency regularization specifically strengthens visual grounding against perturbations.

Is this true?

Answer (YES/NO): YES